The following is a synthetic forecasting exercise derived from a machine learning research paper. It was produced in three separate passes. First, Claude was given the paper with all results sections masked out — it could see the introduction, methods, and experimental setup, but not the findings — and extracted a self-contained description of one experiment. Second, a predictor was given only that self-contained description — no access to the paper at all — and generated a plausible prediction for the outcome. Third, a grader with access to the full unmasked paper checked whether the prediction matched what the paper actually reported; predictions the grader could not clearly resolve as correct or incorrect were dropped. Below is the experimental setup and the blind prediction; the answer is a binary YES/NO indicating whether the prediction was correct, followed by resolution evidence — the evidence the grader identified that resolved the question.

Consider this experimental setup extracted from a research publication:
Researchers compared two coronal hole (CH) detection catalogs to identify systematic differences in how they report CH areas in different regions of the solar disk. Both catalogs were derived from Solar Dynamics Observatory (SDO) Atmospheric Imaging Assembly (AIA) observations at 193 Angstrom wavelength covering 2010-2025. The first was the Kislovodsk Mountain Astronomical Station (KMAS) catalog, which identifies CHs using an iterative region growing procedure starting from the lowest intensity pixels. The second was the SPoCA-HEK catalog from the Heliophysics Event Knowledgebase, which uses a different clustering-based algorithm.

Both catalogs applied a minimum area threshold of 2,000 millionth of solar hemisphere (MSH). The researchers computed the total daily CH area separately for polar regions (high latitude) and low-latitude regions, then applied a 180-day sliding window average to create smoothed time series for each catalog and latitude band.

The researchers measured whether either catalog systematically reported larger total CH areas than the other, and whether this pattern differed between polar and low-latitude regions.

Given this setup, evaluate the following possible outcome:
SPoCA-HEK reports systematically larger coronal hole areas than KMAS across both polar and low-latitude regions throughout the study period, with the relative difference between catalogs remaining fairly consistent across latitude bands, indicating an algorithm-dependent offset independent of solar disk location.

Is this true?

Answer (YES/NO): NO